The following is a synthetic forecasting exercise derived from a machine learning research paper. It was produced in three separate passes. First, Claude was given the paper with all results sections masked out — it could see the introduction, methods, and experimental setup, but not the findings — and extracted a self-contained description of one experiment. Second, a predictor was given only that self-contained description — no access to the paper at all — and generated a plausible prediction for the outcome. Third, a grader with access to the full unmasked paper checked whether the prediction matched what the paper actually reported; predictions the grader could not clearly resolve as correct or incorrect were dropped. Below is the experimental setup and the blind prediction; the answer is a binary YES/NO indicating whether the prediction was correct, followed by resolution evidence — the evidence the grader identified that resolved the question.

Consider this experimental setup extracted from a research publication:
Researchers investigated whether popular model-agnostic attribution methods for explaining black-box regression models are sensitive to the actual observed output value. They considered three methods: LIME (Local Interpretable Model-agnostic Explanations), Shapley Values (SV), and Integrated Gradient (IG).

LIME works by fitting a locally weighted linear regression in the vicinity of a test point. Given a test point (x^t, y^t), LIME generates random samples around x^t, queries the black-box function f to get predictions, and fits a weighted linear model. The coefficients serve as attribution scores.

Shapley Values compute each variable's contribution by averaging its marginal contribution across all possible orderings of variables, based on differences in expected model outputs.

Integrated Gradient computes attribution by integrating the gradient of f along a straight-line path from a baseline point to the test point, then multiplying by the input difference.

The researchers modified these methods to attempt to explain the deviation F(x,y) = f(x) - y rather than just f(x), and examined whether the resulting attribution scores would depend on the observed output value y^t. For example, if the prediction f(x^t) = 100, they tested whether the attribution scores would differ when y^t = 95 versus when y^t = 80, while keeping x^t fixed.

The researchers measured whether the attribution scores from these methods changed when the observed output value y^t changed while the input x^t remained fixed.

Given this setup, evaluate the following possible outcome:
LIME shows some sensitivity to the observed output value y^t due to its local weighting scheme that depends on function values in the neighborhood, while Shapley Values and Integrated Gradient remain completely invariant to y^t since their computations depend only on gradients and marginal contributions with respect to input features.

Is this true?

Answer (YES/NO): NO